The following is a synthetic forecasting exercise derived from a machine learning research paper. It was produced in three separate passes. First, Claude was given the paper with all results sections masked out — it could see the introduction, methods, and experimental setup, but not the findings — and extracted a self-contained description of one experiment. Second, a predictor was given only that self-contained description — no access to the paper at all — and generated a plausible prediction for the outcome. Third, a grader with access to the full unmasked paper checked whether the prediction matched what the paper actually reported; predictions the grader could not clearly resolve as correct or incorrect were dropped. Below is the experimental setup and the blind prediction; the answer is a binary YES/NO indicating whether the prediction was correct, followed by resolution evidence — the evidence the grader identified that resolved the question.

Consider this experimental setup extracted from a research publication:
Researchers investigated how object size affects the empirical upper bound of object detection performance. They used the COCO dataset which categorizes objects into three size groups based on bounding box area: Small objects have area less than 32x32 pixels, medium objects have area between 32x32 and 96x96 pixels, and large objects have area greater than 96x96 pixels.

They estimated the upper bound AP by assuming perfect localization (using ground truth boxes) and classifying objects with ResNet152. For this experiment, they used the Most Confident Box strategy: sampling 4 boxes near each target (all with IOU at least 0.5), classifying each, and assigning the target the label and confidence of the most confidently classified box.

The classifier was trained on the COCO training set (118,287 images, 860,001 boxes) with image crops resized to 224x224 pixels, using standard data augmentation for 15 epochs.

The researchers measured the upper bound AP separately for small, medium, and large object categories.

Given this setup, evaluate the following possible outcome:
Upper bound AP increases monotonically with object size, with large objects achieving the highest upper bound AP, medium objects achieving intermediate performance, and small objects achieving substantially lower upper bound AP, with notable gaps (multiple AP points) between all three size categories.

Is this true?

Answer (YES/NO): NO